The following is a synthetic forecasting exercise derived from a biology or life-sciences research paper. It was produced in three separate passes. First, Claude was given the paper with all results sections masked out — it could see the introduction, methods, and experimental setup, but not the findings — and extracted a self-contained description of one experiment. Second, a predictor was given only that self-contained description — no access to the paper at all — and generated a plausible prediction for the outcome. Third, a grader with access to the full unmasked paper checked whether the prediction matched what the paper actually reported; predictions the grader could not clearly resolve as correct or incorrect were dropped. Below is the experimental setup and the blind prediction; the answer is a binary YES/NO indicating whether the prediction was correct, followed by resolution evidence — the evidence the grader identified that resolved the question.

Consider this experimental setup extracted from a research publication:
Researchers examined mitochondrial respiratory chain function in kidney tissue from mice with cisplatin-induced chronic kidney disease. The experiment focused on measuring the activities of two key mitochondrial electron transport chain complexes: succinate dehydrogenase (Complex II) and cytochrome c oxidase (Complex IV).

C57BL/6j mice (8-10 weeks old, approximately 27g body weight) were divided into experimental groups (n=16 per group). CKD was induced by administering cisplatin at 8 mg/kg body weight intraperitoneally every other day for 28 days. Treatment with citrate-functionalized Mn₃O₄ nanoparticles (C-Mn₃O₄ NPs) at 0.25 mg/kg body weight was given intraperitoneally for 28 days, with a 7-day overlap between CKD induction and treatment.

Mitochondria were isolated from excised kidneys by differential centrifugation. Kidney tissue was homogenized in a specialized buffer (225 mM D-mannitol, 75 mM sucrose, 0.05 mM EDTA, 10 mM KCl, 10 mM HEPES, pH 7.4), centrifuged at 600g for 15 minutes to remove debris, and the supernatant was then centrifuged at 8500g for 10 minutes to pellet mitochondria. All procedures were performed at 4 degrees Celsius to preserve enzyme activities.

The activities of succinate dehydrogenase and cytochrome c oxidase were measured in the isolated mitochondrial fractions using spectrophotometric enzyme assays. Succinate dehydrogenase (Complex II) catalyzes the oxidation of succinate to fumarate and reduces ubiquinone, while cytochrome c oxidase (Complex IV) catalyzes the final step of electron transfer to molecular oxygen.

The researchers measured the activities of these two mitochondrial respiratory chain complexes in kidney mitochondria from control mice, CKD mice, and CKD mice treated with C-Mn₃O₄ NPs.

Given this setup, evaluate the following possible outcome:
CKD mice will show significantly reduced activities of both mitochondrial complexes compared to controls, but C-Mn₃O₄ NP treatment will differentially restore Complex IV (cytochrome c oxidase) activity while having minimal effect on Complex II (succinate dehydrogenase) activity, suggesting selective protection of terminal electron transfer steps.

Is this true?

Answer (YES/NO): NO